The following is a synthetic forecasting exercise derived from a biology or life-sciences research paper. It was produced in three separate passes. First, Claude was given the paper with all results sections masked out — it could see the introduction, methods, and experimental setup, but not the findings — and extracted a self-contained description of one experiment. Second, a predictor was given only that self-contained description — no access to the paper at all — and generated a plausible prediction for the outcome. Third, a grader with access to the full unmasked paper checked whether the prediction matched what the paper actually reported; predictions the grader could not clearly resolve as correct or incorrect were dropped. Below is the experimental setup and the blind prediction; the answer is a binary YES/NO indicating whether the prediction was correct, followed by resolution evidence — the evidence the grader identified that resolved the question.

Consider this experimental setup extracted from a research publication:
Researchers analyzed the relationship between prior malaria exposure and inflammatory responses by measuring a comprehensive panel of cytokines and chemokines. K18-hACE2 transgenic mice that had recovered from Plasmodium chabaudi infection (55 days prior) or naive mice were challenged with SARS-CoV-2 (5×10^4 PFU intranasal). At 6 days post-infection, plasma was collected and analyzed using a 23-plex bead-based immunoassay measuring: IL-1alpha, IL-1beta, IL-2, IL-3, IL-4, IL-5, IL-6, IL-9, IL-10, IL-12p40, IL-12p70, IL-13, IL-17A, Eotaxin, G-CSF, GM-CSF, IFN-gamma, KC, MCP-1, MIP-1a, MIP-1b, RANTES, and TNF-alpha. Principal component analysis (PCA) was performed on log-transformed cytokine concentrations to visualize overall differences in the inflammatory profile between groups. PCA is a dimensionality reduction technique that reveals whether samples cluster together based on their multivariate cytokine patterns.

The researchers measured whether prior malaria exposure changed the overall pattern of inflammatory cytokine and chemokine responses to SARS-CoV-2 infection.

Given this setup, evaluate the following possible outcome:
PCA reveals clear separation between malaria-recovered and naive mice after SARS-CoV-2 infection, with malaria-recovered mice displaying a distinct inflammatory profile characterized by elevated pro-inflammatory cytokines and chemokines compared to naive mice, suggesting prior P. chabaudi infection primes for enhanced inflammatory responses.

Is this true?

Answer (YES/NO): NO